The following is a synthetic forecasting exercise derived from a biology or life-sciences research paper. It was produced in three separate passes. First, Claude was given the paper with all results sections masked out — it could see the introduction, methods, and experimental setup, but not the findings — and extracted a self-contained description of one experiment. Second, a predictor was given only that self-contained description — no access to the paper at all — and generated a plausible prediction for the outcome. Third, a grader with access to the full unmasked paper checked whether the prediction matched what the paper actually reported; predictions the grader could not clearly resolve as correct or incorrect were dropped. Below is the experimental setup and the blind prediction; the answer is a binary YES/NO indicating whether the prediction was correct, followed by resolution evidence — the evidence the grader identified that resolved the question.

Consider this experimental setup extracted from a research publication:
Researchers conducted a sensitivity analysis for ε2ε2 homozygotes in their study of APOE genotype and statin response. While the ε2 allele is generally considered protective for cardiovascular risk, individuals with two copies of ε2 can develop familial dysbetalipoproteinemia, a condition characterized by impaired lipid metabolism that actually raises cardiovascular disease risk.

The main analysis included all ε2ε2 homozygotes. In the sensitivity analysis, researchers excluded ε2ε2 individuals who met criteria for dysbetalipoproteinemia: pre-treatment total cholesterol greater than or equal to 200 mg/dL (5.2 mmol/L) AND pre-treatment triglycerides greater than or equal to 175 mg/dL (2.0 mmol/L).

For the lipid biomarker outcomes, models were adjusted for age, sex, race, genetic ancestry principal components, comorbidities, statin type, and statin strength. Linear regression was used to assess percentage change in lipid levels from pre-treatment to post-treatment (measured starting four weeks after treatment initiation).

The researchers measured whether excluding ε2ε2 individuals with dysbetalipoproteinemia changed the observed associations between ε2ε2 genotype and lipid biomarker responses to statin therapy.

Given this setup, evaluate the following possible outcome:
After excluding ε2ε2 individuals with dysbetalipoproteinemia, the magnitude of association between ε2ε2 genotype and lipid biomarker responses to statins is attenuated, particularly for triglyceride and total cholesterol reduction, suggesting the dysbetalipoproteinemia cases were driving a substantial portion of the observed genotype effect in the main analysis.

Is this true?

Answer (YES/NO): NO